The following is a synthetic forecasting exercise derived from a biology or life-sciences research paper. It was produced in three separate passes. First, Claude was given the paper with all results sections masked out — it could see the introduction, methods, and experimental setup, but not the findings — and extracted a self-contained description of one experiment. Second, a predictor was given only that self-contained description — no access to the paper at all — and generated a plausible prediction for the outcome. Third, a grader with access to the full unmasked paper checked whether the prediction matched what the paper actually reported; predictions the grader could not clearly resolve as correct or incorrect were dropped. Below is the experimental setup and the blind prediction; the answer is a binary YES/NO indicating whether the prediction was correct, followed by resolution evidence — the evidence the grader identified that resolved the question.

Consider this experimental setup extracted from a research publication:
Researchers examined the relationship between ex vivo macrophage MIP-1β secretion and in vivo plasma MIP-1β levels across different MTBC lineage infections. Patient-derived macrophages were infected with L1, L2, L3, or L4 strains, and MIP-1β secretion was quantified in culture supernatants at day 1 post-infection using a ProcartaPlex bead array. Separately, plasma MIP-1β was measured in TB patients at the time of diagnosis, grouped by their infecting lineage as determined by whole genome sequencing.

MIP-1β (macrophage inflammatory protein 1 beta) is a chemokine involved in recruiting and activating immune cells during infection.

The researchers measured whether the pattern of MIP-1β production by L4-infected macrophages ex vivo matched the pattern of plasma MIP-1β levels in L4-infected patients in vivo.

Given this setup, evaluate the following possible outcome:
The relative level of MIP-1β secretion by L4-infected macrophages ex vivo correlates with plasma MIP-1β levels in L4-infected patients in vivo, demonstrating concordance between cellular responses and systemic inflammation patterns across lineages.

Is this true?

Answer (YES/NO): NO